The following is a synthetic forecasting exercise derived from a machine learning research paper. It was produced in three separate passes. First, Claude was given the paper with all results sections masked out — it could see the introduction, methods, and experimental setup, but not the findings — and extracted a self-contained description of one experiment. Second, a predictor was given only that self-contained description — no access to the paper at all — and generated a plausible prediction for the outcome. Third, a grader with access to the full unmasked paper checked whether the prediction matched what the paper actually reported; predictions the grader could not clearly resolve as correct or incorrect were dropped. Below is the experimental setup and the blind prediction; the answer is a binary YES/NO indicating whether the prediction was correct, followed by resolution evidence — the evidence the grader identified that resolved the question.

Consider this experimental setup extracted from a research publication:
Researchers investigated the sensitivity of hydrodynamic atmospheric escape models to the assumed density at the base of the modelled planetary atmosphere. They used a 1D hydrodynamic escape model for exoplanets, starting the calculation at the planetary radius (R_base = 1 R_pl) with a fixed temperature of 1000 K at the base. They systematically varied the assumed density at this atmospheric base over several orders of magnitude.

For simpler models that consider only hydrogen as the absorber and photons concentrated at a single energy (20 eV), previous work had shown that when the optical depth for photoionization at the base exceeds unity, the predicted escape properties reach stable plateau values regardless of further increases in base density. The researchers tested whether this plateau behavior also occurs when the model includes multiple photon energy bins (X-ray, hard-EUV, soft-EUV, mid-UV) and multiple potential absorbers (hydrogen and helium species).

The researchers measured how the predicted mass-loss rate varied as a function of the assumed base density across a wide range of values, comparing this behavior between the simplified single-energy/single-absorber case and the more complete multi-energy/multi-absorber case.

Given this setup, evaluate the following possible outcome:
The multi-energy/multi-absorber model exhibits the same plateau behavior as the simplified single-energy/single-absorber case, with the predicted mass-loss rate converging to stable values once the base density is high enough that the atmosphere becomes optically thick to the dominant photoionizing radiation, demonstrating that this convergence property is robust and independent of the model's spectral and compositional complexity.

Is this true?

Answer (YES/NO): NO